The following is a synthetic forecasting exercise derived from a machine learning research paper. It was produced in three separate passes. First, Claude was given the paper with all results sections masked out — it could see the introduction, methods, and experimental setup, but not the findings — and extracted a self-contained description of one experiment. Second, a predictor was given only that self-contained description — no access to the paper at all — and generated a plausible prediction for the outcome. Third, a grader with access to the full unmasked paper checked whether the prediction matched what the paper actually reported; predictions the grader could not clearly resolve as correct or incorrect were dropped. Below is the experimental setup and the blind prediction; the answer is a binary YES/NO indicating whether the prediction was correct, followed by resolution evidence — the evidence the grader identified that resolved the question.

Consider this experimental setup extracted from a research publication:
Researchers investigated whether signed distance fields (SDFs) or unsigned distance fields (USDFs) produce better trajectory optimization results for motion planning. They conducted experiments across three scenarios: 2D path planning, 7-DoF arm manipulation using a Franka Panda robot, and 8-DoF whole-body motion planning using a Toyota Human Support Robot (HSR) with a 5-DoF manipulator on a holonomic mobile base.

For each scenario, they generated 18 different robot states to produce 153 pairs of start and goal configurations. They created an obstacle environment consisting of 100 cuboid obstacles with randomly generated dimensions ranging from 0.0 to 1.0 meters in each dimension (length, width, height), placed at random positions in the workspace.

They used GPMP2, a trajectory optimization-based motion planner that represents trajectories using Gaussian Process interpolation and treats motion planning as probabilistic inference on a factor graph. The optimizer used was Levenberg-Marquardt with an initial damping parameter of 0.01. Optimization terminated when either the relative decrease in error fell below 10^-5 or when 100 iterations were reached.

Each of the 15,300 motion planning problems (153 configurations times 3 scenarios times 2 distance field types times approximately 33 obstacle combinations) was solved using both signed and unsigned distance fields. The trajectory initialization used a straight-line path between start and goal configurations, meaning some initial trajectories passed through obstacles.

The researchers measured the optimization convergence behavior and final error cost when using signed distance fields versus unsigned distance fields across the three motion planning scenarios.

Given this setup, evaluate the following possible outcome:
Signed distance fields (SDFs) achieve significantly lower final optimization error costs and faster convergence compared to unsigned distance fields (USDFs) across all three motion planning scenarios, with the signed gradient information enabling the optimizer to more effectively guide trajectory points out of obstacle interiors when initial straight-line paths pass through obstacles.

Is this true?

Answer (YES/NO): NO